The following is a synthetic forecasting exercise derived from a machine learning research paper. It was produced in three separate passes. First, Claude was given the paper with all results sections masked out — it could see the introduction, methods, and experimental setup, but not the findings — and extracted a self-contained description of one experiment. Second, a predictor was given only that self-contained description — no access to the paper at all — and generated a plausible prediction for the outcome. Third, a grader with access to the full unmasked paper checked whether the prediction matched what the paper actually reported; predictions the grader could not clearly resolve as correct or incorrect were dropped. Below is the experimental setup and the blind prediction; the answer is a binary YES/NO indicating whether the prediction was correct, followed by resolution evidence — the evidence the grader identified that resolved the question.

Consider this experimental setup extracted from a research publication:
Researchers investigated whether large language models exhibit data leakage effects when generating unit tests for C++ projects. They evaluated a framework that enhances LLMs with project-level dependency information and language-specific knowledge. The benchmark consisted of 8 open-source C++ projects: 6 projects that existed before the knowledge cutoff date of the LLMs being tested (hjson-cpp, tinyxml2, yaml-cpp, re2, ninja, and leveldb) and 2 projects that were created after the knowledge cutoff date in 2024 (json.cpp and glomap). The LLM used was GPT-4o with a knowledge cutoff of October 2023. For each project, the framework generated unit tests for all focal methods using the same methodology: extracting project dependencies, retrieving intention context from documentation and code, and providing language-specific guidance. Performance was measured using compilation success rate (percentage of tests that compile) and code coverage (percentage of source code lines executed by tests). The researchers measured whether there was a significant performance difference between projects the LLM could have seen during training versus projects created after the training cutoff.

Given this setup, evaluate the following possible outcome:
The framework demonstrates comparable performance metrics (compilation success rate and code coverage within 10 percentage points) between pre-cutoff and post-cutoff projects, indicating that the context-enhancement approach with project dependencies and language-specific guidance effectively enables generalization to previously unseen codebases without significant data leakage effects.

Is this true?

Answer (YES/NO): YES